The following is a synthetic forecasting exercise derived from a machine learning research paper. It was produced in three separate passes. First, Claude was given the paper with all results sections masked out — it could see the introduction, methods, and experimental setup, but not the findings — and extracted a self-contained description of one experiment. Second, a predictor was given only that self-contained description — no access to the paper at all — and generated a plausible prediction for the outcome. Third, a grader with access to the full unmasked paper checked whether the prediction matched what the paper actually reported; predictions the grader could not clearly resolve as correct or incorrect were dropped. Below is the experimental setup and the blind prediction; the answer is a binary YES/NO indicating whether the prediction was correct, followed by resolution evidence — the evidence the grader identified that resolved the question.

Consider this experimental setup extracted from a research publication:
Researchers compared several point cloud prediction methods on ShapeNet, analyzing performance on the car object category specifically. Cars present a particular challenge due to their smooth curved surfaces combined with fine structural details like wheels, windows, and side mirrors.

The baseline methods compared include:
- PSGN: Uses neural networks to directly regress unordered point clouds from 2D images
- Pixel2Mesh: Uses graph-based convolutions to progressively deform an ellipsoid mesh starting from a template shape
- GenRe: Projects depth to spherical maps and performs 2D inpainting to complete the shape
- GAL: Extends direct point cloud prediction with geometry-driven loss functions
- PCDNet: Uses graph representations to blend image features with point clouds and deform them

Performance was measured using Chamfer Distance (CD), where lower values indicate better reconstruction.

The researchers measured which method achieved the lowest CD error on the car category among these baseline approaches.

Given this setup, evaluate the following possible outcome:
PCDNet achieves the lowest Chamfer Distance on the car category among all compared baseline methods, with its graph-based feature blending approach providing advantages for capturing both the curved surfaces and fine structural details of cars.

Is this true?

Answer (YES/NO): YES